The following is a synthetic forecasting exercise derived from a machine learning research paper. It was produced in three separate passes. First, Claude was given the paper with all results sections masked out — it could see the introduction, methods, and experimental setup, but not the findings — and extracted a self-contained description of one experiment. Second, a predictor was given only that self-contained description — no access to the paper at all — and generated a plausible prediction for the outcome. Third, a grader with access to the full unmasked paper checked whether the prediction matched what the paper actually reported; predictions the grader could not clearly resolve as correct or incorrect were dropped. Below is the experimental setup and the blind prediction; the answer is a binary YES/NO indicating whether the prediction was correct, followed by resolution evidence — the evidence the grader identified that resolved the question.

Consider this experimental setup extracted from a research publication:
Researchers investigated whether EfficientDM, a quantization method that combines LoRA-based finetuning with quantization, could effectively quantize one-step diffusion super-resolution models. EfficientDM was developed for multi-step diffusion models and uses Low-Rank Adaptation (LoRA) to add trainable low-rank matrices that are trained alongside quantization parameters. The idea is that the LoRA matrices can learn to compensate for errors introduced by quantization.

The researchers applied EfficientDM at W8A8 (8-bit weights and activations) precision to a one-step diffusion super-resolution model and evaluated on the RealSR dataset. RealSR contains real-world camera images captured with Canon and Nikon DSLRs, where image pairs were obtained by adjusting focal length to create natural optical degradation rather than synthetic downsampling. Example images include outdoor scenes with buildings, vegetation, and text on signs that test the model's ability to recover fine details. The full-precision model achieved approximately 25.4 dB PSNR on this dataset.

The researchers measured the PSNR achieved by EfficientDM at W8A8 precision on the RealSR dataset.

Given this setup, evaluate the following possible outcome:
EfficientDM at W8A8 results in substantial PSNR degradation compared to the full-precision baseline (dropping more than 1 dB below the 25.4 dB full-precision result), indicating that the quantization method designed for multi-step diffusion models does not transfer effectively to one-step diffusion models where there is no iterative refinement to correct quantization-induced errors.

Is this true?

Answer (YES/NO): YES